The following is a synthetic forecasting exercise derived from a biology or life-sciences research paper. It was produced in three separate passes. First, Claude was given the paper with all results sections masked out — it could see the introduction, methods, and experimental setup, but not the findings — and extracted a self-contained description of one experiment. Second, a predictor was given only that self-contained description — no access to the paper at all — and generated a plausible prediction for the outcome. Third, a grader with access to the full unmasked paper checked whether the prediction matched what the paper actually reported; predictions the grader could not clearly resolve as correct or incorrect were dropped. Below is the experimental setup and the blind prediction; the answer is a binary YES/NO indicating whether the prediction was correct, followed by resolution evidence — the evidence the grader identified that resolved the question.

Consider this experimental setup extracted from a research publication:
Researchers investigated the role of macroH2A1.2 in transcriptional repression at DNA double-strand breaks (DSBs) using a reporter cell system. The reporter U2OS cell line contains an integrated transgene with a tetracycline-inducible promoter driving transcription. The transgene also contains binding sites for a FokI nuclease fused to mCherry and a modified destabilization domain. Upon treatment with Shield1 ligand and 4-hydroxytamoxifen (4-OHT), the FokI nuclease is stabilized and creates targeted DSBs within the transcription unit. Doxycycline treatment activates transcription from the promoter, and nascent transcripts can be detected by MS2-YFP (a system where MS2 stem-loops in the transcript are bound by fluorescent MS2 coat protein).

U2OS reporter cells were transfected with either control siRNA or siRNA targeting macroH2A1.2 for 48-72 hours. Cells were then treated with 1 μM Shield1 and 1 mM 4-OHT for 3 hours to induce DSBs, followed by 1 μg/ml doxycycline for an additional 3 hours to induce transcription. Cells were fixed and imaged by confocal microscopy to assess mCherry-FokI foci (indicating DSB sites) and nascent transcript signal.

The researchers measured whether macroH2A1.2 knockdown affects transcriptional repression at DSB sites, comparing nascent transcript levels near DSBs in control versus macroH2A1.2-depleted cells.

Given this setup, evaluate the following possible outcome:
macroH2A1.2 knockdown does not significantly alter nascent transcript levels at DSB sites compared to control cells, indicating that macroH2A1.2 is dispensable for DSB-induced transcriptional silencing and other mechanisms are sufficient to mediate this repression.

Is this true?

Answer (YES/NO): NO